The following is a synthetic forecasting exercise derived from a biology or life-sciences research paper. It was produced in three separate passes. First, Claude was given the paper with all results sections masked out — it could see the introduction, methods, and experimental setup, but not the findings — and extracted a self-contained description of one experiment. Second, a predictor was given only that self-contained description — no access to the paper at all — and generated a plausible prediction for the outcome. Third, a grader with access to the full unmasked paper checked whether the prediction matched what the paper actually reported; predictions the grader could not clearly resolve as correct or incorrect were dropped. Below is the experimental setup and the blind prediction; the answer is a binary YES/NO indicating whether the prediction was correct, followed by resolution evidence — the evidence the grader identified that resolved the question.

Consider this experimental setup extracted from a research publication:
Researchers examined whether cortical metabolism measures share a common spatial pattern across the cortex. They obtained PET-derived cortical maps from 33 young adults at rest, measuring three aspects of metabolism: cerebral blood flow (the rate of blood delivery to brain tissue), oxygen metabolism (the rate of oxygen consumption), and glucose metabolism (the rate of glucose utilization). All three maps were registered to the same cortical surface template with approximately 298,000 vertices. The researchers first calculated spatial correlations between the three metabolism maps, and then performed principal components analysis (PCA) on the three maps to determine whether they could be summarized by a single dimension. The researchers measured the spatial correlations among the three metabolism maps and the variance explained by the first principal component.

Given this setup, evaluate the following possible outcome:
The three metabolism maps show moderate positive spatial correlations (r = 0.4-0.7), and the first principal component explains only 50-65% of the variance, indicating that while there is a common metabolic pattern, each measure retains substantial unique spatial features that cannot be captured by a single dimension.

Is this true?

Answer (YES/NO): NO